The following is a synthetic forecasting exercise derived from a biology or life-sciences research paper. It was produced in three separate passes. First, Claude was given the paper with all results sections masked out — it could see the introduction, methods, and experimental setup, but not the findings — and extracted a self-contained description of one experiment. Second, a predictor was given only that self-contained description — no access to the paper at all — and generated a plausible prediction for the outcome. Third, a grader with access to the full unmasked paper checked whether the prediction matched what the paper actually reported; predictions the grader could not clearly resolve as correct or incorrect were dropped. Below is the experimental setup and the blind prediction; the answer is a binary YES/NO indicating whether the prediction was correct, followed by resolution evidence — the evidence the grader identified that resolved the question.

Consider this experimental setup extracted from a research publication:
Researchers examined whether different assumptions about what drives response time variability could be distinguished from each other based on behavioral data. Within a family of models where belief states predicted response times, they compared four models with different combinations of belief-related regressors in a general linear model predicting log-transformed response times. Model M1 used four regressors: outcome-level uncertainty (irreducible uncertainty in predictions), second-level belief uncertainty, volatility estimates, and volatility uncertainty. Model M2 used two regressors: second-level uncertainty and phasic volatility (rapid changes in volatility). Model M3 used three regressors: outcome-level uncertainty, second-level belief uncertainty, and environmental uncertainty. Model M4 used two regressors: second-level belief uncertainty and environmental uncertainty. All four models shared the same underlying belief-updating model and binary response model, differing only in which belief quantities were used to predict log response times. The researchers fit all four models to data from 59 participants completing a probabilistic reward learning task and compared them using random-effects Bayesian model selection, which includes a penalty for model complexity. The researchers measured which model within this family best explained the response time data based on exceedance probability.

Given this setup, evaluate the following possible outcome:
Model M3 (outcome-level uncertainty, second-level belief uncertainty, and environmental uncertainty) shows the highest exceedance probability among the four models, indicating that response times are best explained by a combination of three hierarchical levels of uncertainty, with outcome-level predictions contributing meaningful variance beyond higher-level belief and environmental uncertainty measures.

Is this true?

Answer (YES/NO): NO